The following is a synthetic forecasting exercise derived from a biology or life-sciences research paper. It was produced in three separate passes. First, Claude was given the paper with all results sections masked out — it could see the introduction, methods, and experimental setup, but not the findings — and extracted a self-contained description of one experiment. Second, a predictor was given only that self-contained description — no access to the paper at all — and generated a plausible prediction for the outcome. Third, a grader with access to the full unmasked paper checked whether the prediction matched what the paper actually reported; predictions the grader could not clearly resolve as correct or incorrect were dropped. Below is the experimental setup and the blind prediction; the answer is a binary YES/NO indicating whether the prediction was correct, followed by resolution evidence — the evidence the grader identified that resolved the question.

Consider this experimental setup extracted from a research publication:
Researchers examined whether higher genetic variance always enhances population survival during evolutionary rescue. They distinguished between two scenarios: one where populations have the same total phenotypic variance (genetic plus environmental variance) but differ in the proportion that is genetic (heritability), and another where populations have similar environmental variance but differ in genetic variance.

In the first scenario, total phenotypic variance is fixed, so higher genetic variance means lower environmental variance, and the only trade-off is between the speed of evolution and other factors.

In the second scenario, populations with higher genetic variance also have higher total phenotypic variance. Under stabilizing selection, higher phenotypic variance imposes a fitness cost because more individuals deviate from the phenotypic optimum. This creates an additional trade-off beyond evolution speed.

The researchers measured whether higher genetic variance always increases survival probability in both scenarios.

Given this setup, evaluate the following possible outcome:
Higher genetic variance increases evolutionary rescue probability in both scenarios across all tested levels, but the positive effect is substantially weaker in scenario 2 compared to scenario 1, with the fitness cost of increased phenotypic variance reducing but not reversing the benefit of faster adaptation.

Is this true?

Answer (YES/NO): NO